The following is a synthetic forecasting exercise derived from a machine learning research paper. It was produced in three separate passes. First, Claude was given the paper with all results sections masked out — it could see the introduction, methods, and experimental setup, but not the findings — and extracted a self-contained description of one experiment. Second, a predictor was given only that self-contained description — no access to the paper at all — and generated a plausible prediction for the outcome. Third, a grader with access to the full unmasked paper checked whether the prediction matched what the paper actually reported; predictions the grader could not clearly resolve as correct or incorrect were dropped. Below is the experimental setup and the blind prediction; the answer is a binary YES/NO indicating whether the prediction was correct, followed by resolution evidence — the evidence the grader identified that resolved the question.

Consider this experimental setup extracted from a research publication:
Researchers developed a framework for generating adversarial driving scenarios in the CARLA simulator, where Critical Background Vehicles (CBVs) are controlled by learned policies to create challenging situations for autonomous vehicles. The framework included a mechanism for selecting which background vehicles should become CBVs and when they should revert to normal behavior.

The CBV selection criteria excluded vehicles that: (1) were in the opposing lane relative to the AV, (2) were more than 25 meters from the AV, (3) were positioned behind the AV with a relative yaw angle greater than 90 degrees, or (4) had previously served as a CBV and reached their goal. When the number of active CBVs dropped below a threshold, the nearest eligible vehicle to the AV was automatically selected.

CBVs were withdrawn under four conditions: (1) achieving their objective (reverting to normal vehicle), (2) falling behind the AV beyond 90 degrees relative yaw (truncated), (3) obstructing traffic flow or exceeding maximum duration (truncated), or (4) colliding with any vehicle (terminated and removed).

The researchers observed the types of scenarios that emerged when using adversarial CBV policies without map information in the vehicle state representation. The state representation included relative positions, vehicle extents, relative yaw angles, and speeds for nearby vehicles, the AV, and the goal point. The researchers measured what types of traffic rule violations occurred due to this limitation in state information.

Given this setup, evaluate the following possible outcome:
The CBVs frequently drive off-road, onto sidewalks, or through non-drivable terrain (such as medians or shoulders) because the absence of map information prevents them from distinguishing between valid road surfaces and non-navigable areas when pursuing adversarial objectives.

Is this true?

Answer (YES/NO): NO